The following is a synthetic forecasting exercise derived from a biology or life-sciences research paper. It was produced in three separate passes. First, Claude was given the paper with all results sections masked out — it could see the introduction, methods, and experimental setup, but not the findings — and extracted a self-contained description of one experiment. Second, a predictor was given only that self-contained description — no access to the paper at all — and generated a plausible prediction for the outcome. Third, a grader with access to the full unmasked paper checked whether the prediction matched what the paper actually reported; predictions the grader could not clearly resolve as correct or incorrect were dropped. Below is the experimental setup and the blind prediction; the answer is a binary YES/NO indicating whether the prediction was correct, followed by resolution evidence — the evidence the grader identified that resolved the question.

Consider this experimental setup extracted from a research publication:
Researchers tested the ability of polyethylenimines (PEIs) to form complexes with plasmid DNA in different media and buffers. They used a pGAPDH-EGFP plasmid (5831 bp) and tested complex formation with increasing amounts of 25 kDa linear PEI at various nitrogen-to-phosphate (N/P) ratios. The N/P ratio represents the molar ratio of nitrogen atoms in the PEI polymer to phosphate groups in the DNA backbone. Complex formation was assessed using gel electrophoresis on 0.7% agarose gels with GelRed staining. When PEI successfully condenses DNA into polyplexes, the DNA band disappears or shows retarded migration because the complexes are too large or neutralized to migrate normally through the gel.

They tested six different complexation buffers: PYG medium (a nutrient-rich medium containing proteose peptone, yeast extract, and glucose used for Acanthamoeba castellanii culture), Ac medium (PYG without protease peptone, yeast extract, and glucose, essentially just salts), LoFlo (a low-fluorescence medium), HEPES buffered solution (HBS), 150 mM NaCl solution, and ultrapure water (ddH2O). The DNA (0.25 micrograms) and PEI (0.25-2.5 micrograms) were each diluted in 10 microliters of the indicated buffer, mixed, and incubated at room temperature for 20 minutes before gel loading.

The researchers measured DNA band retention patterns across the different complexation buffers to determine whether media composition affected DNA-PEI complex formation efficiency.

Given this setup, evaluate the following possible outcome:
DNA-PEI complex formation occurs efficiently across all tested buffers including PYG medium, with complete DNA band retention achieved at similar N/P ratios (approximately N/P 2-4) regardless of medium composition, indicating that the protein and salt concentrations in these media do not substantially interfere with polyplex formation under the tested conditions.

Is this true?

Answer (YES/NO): NO